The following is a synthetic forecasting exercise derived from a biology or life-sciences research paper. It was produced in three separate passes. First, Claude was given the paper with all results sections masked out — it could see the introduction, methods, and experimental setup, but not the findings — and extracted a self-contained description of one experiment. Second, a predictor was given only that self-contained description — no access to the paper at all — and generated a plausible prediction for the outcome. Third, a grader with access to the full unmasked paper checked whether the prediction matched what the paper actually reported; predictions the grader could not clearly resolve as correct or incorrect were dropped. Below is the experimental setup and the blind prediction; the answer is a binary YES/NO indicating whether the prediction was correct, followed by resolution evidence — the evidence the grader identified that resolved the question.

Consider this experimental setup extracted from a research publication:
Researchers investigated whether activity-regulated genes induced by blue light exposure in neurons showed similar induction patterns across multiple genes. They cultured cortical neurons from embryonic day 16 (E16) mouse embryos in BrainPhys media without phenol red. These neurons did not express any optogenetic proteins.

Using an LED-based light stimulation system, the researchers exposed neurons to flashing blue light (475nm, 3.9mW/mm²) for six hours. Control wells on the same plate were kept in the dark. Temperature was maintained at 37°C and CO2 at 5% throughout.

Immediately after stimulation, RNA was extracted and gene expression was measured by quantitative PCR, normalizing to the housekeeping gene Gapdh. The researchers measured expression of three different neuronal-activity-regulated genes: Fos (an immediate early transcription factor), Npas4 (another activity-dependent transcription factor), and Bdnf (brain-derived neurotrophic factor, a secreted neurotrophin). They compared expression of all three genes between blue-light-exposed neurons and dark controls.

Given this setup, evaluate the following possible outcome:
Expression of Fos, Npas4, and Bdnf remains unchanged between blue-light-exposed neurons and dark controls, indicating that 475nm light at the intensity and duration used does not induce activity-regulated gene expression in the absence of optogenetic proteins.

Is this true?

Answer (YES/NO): NO